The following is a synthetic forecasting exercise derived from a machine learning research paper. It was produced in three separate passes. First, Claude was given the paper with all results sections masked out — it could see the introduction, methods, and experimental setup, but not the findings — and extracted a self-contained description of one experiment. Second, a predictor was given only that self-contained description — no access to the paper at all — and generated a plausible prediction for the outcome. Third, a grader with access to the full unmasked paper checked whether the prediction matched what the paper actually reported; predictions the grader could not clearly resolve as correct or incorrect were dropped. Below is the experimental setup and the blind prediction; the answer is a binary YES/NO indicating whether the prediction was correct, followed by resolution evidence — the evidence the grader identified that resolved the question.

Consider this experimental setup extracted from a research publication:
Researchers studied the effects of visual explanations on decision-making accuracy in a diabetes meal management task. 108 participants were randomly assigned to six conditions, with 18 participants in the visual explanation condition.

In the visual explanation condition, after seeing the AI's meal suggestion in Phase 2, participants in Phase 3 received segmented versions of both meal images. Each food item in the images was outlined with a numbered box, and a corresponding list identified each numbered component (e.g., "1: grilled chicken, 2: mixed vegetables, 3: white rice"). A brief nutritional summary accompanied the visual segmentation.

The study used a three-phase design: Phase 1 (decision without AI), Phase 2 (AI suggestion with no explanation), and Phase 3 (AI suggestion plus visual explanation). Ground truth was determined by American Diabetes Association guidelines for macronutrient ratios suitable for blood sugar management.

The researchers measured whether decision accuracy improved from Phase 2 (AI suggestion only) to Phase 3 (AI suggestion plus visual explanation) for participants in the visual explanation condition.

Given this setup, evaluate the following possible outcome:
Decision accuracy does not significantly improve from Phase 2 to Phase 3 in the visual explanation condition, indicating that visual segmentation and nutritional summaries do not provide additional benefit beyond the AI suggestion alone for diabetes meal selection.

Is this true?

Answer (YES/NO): YES